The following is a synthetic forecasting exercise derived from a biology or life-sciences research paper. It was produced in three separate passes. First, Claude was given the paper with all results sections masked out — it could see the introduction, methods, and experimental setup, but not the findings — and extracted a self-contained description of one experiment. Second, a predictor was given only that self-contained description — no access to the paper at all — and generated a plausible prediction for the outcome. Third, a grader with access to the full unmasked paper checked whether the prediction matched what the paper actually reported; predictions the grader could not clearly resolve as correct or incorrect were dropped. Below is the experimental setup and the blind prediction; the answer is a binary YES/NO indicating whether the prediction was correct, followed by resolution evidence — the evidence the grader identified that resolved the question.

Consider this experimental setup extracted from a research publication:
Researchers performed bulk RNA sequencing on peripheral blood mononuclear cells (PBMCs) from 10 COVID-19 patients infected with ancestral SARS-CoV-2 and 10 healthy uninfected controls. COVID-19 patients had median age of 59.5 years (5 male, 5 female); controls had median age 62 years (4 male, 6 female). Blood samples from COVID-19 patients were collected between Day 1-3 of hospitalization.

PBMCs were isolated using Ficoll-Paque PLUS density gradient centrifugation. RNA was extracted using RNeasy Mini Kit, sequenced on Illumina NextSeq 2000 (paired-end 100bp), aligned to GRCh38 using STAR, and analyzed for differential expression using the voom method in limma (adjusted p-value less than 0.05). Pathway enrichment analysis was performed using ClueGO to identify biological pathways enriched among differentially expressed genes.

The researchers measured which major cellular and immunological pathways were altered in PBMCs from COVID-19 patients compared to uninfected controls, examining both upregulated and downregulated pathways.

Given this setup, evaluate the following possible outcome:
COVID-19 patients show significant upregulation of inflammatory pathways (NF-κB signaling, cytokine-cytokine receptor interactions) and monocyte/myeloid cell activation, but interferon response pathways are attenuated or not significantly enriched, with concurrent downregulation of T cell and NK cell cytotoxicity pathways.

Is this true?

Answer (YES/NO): NO